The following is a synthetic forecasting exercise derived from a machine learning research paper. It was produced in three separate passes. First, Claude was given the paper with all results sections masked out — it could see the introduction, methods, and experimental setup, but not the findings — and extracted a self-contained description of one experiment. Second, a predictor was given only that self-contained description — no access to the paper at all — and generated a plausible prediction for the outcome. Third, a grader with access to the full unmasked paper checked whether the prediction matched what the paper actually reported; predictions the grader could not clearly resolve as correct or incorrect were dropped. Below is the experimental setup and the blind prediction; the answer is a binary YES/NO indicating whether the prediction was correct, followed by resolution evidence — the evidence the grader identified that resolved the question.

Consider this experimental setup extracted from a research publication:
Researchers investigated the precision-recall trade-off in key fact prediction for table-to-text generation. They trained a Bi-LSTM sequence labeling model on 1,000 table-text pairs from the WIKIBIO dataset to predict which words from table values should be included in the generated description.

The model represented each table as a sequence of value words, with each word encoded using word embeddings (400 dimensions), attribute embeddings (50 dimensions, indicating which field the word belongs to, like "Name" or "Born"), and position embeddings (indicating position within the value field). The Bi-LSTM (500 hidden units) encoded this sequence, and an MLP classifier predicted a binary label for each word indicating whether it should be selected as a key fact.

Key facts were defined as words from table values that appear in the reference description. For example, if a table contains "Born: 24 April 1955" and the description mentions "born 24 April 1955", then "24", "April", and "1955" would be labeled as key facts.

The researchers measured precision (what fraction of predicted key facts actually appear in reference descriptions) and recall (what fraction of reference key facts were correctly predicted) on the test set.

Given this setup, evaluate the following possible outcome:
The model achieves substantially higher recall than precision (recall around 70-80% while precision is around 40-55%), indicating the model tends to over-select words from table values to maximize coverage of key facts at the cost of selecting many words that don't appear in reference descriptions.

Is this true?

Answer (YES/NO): NO